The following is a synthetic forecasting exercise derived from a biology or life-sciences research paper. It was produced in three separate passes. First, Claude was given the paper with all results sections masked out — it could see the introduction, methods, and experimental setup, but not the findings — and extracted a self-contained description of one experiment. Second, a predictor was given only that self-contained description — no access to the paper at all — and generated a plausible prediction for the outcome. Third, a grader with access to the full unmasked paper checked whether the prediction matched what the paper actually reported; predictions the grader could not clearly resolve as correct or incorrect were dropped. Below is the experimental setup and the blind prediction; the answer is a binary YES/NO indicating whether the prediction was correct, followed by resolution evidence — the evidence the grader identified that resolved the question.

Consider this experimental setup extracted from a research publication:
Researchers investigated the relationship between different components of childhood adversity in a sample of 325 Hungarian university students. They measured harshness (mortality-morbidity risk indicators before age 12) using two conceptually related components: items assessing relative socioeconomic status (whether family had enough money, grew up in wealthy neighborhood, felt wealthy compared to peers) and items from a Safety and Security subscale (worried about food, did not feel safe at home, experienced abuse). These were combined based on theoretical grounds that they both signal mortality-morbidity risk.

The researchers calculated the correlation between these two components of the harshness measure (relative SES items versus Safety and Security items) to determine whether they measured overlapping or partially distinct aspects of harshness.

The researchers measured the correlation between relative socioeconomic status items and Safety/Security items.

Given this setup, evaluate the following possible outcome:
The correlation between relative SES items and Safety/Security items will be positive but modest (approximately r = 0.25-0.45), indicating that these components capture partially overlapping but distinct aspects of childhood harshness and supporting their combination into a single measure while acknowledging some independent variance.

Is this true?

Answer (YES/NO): YES